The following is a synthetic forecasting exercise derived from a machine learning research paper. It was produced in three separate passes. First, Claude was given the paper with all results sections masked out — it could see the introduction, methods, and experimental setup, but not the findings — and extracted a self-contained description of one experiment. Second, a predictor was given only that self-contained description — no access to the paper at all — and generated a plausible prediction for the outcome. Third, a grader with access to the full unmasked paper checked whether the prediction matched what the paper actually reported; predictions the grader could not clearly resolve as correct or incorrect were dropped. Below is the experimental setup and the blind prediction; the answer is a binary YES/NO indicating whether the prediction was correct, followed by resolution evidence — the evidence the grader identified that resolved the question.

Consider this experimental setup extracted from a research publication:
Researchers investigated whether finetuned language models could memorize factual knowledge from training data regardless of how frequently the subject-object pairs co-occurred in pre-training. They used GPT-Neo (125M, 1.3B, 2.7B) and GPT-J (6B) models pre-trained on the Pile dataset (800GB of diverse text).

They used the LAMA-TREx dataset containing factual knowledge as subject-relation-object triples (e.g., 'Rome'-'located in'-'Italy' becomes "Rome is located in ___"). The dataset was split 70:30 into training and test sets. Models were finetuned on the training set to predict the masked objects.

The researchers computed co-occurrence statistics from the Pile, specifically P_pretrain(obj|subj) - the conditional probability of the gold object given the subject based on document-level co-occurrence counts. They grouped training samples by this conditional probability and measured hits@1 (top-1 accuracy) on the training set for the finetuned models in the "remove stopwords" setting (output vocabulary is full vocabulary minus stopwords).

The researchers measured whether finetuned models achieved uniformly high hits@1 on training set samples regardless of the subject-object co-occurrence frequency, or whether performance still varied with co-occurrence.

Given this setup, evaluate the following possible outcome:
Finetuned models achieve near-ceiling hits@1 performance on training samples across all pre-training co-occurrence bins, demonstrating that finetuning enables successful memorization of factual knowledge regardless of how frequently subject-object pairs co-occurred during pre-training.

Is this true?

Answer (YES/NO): NO